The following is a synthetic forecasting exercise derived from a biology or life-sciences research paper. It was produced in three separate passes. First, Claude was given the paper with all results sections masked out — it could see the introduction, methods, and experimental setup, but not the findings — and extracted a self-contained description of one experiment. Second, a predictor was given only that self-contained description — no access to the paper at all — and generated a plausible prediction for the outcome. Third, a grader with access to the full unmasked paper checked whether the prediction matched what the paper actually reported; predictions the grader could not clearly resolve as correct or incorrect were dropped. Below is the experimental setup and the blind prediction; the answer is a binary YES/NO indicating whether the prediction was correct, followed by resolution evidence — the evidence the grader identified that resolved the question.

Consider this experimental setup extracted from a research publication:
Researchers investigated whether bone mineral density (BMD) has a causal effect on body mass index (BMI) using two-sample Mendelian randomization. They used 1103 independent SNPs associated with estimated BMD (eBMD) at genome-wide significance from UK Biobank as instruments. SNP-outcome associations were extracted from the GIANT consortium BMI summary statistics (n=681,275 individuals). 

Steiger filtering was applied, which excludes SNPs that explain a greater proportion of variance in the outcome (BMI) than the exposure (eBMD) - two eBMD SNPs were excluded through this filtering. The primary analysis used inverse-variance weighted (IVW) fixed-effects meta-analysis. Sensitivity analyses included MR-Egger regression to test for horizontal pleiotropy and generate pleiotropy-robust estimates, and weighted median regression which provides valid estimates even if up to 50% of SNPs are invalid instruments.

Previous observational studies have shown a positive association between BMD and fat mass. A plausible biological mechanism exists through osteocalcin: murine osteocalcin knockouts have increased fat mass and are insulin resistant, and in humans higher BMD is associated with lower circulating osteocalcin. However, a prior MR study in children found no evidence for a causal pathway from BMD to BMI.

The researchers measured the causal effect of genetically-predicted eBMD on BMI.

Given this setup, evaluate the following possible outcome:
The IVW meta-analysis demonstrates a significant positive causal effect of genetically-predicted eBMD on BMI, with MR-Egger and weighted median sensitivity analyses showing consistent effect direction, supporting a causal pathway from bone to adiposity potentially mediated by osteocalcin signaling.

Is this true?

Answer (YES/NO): NO